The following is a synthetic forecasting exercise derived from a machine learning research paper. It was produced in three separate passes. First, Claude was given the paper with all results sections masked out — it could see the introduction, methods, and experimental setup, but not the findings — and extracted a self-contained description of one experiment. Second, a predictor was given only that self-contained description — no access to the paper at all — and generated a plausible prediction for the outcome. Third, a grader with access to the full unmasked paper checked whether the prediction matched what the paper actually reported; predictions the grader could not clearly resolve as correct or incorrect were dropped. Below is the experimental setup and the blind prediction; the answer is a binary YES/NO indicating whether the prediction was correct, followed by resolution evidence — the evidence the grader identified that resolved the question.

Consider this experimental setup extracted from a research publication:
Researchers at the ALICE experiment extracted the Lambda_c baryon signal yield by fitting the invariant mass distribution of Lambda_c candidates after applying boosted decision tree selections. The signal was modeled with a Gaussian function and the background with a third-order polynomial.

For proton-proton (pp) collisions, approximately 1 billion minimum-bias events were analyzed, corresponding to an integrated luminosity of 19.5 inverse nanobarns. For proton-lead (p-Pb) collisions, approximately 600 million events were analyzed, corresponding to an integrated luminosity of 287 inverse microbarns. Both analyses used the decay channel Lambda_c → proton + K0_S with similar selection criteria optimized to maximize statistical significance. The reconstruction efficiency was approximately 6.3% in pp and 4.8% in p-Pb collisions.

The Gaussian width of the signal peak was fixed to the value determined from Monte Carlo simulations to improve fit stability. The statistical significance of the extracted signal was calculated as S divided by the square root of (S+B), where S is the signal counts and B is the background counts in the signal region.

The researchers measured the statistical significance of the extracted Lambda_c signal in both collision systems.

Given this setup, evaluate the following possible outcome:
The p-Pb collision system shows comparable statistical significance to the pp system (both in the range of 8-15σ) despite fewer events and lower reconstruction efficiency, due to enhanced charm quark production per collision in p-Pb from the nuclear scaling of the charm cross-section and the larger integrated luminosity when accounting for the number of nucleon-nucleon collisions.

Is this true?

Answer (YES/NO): NO